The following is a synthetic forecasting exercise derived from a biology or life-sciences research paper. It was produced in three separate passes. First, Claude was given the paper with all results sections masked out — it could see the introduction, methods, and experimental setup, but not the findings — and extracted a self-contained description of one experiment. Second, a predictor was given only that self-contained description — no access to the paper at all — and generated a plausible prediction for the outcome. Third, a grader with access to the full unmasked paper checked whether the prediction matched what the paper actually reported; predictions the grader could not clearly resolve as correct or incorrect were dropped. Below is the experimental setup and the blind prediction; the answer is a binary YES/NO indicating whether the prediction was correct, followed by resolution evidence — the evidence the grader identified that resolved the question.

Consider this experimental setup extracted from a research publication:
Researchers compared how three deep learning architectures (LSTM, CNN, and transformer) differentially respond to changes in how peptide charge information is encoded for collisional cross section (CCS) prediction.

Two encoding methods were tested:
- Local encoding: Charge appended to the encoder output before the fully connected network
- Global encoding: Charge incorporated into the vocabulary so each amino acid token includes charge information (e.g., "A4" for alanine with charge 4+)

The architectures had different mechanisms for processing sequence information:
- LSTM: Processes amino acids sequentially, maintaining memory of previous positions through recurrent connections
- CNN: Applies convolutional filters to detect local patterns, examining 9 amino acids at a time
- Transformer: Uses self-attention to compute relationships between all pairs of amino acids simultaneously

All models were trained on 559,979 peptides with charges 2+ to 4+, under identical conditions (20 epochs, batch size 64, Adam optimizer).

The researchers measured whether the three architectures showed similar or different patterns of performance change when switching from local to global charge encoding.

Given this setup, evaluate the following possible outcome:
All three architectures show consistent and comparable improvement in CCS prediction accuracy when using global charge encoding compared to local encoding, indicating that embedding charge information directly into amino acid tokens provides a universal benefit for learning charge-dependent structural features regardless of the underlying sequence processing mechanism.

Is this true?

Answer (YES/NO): NO